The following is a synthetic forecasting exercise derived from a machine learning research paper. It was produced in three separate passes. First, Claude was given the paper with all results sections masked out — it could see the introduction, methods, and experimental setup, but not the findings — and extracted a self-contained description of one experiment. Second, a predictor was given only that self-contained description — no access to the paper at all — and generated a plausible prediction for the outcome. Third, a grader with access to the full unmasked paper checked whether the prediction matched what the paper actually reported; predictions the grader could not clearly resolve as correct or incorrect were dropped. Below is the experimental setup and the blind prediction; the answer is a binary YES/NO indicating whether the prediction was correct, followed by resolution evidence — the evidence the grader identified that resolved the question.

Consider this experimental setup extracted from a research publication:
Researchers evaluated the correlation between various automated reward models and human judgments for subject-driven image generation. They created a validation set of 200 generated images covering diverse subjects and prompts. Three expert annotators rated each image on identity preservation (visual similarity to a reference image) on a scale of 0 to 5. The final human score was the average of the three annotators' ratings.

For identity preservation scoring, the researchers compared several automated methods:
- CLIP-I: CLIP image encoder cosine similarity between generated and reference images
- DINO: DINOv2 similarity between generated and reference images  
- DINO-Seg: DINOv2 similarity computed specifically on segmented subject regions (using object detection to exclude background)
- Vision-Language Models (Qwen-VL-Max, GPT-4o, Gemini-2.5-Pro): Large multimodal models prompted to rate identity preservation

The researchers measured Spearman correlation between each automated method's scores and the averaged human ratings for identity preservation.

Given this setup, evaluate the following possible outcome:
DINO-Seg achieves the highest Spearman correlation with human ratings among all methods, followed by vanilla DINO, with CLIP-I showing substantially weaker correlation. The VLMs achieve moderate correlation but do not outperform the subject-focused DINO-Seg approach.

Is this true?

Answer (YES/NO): NO